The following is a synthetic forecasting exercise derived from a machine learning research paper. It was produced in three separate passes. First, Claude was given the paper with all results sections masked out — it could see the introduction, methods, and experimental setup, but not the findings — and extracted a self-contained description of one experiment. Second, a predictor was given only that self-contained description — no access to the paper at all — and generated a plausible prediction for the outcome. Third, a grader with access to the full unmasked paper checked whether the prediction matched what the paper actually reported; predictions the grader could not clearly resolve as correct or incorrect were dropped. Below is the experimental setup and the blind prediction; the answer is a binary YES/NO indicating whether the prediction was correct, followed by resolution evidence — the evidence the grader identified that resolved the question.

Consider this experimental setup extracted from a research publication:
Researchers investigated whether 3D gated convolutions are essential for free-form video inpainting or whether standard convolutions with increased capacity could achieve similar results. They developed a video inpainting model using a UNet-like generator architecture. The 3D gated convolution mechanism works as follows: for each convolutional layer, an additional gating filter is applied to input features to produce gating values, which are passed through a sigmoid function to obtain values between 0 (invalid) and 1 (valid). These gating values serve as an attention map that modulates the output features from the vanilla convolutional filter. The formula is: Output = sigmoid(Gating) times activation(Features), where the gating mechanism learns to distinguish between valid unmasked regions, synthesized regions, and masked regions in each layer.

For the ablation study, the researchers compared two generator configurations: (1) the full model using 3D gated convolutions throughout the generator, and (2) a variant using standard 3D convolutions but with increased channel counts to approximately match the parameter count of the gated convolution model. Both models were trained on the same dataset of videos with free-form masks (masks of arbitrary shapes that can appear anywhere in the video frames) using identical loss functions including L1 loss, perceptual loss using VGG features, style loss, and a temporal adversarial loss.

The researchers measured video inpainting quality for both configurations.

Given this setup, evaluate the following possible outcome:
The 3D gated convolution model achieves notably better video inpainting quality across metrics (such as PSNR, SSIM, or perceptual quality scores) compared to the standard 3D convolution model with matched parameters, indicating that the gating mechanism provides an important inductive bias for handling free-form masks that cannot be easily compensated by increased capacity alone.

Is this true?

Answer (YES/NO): NO